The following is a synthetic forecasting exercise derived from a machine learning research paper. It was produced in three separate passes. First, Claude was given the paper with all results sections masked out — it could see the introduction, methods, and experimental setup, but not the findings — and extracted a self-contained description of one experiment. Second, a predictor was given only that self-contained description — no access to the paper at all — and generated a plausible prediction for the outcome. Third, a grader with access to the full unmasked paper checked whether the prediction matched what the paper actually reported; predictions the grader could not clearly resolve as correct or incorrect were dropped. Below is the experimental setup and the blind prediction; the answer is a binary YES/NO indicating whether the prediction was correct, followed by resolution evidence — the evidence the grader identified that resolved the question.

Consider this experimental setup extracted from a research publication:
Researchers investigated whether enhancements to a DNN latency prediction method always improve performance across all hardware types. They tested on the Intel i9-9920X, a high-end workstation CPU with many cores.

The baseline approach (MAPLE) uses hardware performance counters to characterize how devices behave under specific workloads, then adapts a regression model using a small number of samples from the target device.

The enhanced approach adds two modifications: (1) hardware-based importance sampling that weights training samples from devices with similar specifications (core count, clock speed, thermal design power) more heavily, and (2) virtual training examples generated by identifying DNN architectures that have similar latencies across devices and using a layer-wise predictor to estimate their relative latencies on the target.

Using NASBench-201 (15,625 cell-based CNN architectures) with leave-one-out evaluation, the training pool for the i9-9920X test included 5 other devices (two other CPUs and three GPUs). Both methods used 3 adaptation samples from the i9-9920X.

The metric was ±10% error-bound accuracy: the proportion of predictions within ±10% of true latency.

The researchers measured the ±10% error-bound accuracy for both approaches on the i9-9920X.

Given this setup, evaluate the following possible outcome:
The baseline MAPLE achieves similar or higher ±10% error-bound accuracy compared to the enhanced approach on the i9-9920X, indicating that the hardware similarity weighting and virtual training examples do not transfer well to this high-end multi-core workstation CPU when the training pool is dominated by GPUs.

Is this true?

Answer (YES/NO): YES